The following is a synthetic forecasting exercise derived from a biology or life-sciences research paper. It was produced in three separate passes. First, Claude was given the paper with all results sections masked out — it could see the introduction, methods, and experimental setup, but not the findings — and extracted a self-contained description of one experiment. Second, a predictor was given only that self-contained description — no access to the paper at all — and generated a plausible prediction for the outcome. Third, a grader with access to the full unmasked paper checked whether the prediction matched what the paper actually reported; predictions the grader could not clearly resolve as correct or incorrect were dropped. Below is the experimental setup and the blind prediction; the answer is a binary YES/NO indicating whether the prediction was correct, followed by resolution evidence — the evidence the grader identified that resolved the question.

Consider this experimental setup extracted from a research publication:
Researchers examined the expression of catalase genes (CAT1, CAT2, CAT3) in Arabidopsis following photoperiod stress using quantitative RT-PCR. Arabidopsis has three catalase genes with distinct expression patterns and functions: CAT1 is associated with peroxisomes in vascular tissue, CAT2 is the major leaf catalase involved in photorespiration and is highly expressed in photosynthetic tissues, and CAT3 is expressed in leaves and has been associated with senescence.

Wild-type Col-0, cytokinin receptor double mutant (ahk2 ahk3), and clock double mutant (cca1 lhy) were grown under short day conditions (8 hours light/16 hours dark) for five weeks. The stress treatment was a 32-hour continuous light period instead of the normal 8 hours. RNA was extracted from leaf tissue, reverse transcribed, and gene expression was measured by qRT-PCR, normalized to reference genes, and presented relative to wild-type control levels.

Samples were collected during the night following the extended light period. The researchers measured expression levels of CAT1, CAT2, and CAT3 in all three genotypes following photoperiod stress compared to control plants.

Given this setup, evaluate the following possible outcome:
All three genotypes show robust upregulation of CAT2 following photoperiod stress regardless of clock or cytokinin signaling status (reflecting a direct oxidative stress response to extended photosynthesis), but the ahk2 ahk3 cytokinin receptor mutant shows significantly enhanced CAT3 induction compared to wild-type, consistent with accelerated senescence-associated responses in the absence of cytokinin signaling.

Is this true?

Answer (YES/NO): NO